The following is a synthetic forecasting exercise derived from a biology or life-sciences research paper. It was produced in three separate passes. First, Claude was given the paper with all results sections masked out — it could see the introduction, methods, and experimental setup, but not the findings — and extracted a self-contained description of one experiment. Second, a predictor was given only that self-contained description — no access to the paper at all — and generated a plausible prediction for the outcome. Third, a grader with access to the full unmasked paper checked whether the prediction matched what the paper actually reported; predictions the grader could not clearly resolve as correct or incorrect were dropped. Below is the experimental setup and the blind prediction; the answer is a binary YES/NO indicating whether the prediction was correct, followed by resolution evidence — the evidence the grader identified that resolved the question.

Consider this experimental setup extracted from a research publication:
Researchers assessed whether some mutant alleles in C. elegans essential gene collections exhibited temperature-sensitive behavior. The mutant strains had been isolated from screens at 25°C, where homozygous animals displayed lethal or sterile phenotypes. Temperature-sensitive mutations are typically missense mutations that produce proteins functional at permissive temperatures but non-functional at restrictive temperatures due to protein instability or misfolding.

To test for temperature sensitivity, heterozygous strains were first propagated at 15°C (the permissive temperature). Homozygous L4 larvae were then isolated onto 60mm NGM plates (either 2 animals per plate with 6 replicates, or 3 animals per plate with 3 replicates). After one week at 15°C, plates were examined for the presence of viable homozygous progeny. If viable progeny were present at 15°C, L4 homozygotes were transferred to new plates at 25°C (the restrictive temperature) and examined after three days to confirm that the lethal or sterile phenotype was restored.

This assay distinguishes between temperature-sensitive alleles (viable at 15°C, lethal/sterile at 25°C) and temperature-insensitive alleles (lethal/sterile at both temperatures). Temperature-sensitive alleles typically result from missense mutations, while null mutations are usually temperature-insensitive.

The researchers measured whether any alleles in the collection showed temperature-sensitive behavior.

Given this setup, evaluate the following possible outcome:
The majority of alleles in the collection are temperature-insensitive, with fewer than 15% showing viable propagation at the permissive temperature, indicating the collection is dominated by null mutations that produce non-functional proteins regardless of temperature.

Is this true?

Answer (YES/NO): YES